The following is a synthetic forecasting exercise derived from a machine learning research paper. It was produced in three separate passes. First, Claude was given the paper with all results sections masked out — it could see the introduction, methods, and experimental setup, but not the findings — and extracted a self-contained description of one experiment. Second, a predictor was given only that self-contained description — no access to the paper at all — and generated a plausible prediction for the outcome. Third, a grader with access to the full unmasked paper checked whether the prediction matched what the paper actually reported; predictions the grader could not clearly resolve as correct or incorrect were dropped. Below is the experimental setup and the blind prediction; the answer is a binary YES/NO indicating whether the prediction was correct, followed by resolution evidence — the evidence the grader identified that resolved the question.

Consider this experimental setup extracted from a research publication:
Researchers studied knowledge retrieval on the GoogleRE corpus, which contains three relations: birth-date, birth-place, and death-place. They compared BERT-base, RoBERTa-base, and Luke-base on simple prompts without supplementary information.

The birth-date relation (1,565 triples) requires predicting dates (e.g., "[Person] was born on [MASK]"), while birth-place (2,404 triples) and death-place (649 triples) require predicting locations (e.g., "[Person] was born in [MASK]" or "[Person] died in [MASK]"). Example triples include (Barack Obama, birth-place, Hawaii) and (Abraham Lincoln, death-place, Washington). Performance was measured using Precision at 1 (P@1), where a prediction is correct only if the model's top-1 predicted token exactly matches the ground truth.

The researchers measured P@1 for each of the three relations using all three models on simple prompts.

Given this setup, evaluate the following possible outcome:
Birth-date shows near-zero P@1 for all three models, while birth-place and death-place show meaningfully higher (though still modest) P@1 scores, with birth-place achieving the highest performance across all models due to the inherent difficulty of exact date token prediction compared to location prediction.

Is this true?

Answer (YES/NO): NO